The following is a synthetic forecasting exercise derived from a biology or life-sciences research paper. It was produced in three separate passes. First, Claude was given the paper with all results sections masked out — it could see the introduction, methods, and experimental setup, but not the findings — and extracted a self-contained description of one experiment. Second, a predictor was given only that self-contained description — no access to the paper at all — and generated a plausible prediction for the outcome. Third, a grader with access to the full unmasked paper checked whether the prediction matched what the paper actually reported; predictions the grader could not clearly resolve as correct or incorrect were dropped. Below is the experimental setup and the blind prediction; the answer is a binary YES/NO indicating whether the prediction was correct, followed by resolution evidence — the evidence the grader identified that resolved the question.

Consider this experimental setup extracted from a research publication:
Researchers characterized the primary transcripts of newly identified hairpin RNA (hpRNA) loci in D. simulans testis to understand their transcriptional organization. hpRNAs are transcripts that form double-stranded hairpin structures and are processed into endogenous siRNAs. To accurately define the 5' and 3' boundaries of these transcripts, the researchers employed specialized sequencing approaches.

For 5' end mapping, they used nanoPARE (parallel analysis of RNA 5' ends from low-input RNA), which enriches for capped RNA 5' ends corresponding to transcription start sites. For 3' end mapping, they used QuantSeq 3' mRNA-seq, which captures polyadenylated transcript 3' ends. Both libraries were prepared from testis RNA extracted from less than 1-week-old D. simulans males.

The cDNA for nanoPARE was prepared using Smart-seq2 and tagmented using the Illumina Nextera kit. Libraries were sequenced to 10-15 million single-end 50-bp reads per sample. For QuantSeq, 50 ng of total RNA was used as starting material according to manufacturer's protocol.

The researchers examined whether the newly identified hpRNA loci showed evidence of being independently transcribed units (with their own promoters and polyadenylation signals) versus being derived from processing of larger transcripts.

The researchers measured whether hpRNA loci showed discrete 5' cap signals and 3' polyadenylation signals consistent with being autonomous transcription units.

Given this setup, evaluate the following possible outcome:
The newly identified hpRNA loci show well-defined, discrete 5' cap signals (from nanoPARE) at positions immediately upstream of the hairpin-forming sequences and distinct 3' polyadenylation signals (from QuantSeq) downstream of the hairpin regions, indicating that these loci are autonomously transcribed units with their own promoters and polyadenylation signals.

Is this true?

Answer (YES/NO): YES